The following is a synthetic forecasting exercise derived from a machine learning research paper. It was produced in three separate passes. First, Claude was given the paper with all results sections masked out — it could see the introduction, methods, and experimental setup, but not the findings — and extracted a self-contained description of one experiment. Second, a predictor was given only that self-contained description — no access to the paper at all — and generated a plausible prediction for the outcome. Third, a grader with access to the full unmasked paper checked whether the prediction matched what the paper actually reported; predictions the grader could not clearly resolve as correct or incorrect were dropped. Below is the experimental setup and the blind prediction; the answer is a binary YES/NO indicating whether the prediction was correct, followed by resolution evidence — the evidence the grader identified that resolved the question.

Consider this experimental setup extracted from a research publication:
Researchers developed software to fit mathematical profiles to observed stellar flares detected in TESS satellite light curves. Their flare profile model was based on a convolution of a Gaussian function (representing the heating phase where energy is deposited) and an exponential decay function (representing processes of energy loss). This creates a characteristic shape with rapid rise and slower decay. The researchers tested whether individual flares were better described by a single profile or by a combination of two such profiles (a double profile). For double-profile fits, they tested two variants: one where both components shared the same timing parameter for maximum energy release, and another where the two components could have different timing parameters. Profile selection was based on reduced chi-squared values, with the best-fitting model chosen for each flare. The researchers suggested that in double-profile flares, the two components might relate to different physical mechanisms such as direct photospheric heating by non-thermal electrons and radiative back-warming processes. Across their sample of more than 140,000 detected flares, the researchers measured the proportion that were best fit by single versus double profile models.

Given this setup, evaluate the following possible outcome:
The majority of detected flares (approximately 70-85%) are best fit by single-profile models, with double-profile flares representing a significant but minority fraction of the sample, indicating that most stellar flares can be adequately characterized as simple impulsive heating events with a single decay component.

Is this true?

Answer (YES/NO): NO